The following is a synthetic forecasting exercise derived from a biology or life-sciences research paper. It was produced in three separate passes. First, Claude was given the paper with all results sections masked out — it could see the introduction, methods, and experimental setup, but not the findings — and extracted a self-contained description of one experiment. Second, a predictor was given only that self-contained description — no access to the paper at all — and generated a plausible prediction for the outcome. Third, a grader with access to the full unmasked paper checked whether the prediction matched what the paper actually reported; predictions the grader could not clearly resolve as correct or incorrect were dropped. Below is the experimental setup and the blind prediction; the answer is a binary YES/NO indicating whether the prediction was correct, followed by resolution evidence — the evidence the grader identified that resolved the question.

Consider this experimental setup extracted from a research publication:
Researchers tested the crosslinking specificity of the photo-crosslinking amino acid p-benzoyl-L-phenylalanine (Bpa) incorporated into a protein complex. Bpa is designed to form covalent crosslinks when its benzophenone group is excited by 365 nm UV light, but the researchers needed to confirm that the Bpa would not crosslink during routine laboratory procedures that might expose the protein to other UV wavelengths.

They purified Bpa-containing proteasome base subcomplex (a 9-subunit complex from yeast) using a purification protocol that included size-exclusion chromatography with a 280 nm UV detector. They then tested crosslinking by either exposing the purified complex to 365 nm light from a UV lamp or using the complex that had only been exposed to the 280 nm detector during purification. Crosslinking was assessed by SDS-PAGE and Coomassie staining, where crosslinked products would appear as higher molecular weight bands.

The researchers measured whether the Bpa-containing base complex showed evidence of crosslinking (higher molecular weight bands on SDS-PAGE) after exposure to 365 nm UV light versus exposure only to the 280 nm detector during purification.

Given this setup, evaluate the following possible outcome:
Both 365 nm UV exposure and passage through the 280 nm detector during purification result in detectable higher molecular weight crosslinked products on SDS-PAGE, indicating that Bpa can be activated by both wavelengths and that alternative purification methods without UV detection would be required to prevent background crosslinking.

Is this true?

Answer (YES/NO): NO